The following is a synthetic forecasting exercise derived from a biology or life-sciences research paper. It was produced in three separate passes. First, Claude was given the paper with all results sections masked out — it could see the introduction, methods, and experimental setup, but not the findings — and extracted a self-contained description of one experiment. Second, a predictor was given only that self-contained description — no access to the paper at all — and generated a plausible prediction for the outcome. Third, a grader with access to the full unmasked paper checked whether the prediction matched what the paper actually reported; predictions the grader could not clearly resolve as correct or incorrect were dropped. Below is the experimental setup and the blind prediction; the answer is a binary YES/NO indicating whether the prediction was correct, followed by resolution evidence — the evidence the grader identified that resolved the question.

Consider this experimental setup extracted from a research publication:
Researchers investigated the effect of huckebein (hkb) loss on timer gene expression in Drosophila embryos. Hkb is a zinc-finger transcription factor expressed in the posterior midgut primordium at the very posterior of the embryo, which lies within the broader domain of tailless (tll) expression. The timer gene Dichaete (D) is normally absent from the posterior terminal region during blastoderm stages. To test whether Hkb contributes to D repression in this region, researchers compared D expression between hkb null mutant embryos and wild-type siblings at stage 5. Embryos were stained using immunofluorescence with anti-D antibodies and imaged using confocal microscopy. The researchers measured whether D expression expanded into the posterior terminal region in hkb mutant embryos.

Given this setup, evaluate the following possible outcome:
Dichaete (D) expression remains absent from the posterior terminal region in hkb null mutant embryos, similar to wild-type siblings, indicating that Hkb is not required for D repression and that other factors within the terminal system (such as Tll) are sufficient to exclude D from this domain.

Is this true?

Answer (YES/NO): NO